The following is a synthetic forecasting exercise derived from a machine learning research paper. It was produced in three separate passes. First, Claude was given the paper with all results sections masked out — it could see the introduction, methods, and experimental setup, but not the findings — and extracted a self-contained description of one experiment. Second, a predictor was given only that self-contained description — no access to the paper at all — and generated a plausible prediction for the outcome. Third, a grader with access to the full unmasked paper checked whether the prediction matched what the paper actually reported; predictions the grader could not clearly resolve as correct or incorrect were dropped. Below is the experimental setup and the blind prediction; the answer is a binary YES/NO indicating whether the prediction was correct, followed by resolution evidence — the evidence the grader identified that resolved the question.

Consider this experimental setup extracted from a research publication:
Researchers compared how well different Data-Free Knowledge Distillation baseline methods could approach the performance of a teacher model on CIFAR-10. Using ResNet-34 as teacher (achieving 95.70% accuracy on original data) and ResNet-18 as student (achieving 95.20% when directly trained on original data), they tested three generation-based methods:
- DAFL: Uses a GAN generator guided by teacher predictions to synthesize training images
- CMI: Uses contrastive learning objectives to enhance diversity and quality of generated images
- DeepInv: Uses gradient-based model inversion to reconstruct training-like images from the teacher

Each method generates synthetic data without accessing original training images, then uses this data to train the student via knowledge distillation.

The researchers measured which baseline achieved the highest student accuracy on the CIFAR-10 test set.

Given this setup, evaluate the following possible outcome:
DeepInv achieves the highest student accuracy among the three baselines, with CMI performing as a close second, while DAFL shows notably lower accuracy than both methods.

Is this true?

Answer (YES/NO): NO